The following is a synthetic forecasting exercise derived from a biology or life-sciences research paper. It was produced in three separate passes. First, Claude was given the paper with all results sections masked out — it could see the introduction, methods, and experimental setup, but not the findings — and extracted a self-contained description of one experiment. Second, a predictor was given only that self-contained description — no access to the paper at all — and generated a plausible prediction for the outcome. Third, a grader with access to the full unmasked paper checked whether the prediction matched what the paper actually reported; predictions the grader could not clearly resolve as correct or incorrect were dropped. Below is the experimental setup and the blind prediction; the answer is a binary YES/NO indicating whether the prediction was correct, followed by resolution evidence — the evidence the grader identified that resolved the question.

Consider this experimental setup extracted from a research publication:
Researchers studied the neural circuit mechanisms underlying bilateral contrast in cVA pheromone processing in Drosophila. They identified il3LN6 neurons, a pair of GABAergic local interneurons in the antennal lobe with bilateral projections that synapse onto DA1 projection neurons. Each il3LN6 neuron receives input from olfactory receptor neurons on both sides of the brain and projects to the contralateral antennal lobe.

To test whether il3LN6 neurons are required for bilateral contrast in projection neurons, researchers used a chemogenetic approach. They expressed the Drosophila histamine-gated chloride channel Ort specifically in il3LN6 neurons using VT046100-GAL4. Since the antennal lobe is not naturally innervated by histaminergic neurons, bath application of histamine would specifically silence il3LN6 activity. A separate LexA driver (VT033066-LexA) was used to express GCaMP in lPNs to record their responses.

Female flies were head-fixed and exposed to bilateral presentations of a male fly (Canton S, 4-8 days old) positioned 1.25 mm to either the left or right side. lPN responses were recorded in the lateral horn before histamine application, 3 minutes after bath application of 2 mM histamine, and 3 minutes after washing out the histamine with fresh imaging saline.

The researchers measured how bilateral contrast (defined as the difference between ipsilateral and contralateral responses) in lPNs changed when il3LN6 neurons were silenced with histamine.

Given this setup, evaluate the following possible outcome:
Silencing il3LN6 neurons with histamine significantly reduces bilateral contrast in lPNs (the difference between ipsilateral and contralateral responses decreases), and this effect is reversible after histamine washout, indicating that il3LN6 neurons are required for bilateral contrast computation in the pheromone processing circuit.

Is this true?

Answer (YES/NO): YES